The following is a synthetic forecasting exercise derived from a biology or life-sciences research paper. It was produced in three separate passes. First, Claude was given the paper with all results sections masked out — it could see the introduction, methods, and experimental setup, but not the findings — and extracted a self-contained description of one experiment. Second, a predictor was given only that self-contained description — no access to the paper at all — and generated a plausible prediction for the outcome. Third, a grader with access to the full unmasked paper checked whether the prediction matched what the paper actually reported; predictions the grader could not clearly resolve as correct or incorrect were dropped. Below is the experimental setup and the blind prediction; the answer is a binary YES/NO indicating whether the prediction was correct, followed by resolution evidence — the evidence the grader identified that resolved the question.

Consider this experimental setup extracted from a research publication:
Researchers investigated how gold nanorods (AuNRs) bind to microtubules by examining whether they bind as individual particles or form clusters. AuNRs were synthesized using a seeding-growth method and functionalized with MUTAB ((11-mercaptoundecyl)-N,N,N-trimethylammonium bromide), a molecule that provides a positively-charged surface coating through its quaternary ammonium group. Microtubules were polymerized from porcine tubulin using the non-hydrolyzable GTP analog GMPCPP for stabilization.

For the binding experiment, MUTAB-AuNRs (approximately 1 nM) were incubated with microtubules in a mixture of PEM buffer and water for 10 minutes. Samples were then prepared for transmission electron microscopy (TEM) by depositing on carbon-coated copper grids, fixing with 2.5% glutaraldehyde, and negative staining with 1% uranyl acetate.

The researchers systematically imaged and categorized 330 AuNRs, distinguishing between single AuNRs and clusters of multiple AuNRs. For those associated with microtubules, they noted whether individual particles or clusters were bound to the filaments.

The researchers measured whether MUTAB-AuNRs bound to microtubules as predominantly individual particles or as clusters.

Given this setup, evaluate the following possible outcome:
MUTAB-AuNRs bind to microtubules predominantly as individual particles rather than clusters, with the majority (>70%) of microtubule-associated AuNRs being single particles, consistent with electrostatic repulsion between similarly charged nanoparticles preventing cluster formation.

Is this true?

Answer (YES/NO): YES